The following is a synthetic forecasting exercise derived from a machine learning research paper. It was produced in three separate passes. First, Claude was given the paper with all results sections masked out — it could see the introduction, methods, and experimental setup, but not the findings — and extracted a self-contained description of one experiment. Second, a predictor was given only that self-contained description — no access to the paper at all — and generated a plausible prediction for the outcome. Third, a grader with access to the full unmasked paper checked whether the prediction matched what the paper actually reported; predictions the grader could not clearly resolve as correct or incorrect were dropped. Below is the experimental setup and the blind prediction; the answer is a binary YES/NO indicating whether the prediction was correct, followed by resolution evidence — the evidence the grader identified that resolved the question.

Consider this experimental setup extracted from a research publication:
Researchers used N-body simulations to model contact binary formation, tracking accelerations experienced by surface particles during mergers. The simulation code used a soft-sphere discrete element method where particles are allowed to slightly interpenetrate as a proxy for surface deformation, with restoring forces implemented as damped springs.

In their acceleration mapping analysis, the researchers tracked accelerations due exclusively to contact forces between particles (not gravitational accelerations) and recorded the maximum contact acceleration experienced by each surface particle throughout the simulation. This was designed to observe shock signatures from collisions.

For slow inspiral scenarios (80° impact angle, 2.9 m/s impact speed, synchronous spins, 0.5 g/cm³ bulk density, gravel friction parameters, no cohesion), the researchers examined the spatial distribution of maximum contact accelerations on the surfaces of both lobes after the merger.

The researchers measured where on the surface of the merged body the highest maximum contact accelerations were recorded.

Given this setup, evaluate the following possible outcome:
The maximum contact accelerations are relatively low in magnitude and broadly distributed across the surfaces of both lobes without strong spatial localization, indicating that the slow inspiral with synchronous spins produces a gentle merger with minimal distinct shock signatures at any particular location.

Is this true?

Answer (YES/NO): NO